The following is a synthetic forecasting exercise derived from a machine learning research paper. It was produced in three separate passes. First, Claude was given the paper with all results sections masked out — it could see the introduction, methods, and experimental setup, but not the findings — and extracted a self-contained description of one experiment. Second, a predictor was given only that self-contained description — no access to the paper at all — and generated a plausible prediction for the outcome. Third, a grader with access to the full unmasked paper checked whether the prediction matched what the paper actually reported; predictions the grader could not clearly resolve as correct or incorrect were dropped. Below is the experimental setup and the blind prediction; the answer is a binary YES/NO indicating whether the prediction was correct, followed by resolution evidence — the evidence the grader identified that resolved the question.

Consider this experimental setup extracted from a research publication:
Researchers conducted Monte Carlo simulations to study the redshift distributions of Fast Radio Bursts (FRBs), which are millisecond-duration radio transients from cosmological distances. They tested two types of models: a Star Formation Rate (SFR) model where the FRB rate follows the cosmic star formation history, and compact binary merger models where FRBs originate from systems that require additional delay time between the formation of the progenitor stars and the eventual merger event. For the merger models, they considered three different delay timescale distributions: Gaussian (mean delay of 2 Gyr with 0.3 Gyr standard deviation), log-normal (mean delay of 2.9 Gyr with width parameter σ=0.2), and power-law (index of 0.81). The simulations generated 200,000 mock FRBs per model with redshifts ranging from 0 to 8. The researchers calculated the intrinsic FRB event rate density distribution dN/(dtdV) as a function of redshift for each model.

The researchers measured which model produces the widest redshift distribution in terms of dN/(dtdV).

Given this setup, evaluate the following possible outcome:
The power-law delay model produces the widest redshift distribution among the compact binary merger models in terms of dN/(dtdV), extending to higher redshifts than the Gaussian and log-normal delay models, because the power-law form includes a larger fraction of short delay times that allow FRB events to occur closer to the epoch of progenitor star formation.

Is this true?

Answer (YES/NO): YES